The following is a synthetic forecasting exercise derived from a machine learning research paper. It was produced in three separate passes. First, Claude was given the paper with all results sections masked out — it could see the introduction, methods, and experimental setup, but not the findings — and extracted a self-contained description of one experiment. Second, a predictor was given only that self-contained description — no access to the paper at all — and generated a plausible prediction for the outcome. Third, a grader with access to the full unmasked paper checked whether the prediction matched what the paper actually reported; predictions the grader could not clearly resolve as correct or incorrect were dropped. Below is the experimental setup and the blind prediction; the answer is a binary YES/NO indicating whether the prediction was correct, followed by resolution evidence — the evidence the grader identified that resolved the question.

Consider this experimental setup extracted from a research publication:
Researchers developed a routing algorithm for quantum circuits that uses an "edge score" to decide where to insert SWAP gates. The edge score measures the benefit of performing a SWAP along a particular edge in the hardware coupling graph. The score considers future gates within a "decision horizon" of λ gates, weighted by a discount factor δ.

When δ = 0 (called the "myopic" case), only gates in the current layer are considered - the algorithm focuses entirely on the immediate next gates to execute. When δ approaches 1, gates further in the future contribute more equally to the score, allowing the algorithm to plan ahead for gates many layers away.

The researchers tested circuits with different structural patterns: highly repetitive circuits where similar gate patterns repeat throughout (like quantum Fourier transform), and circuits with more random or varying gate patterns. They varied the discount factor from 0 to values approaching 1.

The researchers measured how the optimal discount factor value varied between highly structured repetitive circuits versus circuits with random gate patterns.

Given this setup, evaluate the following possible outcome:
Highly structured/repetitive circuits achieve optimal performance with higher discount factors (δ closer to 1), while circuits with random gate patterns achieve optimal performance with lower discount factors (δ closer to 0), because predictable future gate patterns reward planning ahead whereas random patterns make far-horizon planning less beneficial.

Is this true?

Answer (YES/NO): NO